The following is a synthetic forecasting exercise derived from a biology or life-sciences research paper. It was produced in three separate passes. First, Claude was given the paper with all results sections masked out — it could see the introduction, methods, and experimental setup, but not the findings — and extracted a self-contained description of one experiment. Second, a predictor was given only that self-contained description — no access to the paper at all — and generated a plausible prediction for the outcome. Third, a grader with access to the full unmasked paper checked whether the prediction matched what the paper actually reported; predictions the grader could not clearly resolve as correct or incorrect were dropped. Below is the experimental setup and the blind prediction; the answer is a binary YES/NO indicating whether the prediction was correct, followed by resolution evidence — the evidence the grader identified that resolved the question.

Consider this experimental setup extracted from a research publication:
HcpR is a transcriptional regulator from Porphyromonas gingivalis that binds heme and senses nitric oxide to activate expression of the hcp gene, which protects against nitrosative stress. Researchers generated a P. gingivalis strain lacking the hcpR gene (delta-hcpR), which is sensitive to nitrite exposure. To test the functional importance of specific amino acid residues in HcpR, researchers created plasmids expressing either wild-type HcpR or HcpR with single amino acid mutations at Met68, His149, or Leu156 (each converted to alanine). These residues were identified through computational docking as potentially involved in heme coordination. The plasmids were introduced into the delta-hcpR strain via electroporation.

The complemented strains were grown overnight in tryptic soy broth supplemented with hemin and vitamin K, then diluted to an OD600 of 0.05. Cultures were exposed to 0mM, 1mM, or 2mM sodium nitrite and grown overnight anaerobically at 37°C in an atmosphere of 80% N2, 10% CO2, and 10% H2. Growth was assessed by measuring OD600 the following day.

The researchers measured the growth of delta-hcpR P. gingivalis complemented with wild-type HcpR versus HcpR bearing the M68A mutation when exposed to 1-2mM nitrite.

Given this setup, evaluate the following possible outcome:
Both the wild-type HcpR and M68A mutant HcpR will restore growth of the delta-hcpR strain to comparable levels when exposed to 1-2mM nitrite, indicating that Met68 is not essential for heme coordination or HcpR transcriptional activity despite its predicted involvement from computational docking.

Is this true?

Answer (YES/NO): NO